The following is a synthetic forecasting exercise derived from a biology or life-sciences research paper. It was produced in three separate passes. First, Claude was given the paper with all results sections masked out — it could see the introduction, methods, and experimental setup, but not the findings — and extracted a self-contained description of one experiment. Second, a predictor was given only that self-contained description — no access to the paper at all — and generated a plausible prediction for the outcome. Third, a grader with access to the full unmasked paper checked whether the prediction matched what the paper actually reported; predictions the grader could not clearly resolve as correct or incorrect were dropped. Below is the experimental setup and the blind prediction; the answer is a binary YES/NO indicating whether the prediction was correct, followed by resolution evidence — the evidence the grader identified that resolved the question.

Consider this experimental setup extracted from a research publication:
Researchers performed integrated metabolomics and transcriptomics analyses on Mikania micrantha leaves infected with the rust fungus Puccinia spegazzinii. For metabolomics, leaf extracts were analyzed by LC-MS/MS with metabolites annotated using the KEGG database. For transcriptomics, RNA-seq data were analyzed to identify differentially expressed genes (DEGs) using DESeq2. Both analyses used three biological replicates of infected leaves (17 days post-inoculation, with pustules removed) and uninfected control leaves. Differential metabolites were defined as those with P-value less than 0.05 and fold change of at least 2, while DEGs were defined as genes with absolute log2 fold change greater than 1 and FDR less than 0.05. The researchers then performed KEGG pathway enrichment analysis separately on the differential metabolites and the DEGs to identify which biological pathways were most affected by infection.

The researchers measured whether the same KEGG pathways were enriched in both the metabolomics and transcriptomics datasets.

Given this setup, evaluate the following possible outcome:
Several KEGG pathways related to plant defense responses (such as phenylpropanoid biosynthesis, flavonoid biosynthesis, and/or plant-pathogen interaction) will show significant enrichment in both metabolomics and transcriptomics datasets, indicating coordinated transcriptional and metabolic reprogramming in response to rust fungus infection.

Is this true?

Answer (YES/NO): NO